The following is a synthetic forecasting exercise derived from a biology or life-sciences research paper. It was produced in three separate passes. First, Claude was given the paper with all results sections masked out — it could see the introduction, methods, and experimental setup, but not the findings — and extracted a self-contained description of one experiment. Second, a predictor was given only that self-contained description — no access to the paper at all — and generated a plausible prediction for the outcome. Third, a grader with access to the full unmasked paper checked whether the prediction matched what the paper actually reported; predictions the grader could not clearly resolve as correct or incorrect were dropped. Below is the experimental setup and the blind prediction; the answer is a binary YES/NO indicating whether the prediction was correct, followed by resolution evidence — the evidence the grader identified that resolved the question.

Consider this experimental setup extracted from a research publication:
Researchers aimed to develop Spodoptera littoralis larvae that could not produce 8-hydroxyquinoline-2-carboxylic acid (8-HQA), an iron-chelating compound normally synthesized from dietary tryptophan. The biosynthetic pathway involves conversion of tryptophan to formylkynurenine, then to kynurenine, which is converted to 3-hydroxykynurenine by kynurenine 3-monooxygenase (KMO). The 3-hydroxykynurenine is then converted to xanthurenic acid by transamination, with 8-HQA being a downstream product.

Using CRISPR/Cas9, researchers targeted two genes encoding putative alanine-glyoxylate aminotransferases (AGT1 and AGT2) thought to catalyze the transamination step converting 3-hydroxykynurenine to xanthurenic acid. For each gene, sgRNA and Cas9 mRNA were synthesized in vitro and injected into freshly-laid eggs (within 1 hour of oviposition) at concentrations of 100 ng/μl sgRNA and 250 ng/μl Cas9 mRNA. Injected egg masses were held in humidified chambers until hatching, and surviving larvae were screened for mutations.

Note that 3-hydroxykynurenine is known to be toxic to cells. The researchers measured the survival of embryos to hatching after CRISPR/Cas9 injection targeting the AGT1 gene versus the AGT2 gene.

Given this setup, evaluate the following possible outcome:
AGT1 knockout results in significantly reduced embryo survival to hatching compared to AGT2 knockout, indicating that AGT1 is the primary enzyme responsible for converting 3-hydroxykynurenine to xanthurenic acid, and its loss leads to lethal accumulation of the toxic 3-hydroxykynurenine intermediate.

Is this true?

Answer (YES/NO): YES